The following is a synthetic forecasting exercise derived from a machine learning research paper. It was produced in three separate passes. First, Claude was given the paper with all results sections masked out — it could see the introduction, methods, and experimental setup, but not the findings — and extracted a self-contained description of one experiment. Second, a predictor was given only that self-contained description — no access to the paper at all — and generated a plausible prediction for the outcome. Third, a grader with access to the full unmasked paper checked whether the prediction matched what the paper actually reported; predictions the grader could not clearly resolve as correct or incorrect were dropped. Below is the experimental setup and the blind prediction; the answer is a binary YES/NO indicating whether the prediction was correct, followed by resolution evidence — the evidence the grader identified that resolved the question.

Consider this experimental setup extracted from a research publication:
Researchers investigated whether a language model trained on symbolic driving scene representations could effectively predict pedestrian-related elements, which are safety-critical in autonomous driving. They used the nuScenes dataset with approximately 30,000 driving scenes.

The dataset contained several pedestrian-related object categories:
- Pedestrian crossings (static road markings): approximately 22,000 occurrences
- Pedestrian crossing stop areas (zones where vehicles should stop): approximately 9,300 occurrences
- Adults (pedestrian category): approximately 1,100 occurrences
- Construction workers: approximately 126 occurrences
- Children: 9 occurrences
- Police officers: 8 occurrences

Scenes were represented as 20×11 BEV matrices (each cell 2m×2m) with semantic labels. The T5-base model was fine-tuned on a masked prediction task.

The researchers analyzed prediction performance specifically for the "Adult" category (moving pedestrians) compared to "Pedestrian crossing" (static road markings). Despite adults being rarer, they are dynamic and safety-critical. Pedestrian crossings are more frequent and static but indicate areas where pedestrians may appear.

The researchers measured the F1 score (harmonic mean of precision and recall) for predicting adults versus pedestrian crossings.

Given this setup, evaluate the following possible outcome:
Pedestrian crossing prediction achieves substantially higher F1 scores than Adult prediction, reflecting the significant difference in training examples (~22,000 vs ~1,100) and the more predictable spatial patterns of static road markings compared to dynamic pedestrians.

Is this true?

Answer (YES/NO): YES